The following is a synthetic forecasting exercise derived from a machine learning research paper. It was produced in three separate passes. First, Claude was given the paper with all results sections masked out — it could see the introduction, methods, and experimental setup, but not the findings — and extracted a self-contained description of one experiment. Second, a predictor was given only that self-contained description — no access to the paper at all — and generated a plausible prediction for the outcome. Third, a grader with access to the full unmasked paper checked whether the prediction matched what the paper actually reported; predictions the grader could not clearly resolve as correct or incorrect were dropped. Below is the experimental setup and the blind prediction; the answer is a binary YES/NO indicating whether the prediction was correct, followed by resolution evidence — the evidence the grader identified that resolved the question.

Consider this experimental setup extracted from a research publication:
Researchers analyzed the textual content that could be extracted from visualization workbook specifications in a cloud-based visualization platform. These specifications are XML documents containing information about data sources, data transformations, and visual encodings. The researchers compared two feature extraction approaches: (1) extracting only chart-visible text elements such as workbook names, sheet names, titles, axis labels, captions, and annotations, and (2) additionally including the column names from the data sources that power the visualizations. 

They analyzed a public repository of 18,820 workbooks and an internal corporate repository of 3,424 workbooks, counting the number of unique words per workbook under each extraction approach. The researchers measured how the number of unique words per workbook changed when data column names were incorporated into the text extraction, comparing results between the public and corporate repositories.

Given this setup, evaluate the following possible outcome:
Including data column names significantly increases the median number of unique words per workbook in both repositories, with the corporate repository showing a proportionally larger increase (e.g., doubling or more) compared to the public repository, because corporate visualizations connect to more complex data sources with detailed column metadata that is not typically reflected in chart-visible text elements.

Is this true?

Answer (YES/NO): YES